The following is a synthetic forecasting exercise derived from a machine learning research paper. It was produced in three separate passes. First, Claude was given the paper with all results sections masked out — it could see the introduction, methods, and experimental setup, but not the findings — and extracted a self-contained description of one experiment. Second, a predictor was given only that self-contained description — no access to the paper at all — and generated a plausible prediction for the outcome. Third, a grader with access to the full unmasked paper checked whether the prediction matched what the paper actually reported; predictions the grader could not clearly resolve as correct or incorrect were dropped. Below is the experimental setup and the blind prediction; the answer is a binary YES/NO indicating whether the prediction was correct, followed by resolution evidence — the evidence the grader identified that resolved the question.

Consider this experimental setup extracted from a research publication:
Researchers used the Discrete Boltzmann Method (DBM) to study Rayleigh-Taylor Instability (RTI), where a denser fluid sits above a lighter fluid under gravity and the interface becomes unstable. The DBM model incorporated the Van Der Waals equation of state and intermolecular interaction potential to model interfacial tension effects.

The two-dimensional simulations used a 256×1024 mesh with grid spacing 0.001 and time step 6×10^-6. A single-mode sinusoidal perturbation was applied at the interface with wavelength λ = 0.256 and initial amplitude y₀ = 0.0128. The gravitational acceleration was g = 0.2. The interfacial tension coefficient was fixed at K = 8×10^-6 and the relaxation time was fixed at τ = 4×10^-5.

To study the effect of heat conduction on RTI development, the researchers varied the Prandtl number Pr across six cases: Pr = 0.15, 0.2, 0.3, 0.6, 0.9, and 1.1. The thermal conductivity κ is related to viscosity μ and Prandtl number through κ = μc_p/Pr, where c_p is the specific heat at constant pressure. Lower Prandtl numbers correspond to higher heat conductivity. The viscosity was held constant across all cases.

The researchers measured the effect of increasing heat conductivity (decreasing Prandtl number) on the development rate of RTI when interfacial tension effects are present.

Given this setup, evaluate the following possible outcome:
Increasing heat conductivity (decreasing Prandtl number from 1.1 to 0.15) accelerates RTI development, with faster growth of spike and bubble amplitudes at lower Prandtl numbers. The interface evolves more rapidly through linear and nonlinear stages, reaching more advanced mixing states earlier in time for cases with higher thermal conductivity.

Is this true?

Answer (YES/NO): NO